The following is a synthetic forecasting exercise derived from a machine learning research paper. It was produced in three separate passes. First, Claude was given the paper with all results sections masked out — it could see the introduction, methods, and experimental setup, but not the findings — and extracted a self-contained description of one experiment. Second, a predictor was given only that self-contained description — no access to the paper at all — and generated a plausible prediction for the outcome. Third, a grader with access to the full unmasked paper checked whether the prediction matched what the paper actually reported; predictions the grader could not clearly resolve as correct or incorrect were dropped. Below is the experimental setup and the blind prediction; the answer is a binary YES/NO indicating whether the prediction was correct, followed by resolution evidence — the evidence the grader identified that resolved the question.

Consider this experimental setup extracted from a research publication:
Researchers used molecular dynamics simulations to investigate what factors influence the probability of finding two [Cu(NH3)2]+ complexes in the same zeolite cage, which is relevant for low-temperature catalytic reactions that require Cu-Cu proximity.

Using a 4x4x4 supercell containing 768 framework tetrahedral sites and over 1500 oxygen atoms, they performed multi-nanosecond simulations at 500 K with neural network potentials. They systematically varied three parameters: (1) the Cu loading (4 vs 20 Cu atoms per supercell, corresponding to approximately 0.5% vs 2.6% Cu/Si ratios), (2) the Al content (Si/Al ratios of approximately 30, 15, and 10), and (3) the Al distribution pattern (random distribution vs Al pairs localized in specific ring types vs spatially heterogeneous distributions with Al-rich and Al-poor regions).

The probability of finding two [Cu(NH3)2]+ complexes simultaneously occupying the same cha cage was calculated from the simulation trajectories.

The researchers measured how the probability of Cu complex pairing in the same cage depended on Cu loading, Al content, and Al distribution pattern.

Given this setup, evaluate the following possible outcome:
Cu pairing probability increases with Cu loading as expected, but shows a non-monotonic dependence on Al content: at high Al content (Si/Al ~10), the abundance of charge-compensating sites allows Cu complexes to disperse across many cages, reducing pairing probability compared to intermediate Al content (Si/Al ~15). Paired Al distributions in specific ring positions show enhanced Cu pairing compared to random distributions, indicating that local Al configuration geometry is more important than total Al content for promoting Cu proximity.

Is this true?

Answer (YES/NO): NO